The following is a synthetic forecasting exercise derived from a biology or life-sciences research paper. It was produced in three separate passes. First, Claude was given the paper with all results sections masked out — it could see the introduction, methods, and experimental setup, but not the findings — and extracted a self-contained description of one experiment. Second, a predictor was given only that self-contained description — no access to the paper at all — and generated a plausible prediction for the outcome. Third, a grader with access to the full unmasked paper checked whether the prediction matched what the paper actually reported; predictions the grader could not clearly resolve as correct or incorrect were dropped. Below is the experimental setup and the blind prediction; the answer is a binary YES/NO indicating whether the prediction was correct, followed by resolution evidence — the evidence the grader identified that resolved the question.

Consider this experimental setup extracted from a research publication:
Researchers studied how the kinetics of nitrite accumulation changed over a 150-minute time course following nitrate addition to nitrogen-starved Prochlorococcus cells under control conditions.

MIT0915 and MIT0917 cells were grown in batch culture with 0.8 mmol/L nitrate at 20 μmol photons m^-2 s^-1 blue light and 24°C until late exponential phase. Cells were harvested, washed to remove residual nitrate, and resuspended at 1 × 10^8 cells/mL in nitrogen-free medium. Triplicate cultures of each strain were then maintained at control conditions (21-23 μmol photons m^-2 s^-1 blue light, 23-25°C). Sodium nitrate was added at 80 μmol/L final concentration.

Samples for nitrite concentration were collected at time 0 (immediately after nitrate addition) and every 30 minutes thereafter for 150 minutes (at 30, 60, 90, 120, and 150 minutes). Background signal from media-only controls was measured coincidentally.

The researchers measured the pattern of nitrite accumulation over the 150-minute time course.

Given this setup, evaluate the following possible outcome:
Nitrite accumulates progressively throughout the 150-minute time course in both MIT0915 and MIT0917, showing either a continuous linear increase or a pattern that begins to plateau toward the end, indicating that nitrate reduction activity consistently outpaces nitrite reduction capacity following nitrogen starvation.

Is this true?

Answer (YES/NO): NO